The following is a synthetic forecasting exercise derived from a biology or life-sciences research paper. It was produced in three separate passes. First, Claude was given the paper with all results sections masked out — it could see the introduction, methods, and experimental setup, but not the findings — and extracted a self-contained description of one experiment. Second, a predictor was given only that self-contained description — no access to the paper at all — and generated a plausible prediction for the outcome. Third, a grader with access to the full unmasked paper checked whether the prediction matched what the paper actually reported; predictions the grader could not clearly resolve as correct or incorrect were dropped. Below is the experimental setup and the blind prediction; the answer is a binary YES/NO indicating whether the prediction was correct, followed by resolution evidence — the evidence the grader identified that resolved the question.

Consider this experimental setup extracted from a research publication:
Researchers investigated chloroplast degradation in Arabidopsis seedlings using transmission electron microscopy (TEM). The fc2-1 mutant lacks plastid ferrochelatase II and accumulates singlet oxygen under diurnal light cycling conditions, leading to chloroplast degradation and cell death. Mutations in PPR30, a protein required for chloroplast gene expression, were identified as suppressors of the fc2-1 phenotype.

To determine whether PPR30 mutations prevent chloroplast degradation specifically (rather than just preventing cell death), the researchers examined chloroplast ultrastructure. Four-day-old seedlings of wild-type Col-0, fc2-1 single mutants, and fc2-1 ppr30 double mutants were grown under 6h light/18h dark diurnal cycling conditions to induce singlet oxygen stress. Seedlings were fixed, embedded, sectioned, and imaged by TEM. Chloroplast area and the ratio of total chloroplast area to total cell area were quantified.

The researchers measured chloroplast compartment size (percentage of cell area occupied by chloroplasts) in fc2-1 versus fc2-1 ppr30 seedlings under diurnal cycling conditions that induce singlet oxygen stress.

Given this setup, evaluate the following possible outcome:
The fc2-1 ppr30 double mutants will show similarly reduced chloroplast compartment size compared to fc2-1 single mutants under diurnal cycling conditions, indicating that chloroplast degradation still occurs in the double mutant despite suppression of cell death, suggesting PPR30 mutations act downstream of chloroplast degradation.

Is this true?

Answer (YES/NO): NO